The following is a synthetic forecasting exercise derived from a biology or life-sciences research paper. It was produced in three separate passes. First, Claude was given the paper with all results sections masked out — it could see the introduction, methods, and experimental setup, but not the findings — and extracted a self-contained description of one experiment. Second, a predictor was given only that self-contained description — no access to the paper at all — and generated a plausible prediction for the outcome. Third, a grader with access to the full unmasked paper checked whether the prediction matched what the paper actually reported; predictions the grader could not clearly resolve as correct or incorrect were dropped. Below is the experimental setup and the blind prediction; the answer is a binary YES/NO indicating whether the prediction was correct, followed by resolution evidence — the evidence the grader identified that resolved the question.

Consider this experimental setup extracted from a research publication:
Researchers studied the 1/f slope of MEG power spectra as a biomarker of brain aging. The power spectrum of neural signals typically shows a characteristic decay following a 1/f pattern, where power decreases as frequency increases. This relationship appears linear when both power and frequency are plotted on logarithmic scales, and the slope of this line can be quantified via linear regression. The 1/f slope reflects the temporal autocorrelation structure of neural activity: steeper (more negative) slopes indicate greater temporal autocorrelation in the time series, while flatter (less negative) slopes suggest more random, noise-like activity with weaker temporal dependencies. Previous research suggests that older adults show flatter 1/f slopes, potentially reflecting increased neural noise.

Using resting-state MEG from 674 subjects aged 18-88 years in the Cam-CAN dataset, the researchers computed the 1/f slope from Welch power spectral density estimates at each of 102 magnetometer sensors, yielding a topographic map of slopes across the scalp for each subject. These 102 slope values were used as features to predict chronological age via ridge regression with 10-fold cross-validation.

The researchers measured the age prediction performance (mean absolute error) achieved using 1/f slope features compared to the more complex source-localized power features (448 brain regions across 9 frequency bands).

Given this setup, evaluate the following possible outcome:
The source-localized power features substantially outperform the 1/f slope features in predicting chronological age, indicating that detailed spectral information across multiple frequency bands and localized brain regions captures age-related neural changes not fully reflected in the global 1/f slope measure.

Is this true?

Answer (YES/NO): YES